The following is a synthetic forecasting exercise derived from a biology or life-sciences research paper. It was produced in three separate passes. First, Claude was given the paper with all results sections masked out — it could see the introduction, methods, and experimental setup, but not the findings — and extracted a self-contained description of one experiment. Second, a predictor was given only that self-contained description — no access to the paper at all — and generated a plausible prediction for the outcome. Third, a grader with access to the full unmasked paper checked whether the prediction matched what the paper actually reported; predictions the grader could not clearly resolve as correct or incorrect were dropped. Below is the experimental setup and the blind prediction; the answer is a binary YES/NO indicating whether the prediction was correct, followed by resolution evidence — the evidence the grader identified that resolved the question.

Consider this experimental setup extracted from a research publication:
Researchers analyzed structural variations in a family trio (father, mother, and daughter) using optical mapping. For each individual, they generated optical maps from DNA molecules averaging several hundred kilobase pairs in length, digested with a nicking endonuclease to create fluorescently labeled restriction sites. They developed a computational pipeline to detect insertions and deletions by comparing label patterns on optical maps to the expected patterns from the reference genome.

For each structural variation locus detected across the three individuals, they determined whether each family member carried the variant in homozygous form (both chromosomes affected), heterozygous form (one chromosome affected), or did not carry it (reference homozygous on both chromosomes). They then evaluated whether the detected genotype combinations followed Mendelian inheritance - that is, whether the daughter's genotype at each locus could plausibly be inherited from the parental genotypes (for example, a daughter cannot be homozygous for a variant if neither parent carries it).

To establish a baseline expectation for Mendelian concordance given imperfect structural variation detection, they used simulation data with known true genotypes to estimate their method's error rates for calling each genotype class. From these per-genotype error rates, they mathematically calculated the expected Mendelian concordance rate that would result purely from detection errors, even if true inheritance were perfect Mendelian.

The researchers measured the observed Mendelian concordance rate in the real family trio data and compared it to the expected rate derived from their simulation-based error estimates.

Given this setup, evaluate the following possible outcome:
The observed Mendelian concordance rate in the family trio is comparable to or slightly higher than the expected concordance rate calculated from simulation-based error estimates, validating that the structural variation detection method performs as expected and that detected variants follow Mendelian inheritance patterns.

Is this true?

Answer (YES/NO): YES